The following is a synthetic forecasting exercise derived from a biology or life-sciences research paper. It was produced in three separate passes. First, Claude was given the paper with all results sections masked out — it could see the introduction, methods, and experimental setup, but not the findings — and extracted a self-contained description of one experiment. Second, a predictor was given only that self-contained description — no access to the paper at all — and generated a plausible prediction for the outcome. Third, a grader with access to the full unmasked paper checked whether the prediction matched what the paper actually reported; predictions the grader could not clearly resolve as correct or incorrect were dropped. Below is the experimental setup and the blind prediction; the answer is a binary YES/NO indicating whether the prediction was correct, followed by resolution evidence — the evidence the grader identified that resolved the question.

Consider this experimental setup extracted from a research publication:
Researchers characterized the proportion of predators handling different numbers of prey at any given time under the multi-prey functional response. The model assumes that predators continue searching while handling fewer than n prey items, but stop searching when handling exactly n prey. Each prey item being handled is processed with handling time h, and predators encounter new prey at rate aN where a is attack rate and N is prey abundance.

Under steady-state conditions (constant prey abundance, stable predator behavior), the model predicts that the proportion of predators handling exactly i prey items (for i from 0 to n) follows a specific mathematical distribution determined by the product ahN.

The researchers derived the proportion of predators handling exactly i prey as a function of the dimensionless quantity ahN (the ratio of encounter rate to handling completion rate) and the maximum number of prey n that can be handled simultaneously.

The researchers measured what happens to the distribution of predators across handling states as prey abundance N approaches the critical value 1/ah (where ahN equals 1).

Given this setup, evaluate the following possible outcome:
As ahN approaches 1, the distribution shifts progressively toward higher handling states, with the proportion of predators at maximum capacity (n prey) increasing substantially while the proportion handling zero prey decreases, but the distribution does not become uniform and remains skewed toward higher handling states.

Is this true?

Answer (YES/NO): NO